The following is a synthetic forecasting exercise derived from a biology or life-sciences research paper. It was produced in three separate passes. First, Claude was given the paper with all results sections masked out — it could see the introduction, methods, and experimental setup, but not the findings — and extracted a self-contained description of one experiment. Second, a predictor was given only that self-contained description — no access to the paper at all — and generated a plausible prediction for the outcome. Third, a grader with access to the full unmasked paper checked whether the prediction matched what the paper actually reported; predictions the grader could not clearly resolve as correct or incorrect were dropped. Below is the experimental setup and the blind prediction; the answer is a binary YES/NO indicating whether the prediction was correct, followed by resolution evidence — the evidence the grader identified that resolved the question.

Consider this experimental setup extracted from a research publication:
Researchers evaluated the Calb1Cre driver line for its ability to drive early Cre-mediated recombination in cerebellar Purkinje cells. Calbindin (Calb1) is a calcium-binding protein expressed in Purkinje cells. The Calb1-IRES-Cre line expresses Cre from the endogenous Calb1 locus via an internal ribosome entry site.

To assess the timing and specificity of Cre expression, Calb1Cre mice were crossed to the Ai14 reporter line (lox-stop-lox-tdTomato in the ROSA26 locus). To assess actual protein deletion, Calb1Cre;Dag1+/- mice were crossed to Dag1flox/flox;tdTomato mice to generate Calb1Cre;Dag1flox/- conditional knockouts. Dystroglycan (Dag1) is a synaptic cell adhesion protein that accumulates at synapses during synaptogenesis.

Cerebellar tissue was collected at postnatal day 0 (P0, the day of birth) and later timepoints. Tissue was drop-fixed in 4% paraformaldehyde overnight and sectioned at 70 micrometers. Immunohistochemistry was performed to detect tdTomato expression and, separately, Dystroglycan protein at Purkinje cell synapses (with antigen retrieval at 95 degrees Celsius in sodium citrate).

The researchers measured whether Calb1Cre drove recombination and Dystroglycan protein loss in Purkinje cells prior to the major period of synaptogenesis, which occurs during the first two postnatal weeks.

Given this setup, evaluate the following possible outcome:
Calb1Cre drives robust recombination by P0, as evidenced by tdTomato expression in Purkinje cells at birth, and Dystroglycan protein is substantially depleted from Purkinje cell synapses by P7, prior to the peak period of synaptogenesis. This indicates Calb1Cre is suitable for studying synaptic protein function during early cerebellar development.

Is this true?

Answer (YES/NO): NO